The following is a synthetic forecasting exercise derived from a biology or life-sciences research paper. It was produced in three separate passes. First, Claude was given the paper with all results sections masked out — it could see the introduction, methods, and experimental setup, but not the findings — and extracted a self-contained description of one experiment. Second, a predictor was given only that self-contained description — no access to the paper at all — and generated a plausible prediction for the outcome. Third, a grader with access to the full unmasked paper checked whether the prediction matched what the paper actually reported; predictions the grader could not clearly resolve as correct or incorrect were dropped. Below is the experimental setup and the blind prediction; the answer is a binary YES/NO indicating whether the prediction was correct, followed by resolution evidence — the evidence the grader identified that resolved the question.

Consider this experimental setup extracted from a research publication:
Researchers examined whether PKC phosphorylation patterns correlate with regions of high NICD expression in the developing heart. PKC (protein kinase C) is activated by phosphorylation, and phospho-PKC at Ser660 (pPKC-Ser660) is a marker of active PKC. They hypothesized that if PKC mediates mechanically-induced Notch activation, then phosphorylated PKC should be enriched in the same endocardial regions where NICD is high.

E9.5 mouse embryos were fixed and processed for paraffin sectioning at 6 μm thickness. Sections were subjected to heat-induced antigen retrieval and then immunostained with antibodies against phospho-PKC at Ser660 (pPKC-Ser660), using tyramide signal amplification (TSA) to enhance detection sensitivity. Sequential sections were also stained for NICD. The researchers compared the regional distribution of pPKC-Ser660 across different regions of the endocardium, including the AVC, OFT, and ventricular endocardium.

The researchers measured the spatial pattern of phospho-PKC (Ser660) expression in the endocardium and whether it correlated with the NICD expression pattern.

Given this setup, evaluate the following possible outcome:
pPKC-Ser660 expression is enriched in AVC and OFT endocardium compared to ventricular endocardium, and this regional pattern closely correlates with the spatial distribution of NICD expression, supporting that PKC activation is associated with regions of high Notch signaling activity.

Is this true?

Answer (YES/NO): YES